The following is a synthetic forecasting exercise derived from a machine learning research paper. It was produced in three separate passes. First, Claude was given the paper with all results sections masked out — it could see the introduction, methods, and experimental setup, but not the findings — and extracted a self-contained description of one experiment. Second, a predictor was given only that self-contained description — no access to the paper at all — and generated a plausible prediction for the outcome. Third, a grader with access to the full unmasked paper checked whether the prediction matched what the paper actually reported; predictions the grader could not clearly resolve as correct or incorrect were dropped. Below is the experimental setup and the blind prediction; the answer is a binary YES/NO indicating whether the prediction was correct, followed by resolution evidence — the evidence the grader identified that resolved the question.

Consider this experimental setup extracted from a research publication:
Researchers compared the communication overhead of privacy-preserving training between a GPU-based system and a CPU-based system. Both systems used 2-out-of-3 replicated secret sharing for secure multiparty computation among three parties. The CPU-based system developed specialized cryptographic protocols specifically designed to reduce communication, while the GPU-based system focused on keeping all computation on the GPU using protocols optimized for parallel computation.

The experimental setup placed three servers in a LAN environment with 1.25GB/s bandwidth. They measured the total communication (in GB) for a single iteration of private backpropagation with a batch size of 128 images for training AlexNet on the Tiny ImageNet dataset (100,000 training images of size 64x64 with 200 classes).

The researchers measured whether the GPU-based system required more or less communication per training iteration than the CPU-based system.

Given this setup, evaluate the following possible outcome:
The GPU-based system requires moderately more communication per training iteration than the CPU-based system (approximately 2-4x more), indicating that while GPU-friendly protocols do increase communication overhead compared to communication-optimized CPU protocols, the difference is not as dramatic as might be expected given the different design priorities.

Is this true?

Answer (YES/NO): YES